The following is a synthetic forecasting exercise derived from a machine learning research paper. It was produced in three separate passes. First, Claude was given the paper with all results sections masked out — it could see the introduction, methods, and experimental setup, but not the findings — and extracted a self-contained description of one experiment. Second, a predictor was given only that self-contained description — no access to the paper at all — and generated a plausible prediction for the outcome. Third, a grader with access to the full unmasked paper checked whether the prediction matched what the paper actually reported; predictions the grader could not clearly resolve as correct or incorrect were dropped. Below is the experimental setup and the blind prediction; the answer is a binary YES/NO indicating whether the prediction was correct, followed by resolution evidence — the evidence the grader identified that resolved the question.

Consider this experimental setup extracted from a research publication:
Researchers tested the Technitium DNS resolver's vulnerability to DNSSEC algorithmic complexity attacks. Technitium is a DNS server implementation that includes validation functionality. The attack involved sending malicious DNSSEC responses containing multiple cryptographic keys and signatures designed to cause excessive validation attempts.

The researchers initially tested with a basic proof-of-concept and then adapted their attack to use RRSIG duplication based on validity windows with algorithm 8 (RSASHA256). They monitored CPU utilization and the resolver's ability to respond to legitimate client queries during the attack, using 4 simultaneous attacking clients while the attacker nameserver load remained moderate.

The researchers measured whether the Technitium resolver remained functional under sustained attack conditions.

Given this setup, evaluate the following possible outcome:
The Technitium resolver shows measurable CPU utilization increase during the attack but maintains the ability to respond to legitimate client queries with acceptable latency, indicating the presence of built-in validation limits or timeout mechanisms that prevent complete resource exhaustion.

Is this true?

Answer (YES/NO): YES